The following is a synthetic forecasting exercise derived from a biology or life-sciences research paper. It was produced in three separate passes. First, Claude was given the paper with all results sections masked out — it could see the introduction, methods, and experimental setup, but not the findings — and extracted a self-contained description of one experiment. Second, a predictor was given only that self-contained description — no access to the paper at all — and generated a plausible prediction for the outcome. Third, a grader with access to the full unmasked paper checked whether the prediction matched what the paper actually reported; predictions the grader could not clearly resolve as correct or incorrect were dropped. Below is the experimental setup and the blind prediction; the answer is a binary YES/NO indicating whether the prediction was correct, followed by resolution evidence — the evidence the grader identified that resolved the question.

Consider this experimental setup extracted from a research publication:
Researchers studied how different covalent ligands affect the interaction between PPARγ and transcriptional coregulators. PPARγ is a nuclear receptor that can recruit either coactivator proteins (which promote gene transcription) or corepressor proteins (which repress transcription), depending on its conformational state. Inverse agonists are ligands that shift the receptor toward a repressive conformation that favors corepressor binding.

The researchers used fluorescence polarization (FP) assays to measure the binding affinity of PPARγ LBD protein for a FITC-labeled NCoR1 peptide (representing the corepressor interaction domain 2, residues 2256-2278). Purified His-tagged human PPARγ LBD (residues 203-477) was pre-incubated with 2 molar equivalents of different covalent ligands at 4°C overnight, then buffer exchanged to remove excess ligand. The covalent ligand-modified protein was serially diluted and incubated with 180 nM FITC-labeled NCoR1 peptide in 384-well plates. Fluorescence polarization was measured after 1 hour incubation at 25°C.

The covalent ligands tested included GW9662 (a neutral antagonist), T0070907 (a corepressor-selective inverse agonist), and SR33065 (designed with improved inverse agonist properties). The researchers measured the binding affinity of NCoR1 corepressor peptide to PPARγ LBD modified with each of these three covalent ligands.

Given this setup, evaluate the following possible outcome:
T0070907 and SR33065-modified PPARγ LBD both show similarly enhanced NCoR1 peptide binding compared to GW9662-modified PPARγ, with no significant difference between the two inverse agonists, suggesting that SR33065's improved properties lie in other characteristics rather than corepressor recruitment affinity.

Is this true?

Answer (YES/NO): NO